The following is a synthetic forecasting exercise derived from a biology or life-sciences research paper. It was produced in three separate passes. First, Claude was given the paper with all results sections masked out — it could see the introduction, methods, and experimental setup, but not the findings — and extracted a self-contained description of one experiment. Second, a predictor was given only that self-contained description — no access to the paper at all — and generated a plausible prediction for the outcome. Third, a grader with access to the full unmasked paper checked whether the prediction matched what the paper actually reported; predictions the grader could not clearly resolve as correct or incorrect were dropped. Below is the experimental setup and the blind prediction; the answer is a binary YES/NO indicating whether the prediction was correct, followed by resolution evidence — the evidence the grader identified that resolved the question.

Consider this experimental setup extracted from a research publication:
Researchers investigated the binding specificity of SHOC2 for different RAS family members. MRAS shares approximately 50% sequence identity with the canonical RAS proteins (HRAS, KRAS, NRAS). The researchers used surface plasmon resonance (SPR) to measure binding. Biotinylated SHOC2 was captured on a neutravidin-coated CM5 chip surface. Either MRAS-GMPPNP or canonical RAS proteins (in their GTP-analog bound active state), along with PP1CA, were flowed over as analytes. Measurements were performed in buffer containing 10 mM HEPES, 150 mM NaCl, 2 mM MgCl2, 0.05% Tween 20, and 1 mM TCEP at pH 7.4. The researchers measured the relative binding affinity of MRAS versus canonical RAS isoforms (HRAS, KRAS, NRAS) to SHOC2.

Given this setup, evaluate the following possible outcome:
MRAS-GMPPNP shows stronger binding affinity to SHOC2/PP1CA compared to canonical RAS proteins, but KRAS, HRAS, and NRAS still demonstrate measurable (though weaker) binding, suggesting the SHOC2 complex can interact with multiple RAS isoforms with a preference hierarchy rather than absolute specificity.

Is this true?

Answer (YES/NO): YES